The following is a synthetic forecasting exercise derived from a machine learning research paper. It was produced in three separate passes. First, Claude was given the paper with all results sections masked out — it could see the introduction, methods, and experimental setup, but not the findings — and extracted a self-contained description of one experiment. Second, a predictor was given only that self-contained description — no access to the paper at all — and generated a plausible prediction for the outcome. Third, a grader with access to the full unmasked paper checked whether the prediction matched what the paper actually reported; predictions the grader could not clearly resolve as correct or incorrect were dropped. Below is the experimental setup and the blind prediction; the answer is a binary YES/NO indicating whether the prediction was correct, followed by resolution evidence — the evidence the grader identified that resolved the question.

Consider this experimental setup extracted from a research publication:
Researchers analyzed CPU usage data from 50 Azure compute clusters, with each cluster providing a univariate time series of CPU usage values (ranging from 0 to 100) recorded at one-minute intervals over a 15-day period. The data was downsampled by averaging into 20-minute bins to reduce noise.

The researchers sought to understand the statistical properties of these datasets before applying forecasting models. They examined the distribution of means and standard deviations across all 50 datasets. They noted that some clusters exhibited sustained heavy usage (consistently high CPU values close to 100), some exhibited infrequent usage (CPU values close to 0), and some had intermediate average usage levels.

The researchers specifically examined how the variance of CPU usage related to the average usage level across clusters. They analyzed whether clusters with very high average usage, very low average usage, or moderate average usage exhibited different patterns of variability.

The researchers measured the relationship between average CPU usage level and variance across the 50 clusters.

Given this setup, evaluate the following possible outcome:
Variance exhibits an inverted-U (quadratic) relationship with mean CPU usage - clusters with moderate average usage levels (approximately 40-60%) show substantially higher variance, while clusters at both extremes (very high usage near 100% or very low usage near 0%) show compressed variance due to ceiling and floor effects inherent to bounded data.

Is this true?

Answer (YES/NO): YES